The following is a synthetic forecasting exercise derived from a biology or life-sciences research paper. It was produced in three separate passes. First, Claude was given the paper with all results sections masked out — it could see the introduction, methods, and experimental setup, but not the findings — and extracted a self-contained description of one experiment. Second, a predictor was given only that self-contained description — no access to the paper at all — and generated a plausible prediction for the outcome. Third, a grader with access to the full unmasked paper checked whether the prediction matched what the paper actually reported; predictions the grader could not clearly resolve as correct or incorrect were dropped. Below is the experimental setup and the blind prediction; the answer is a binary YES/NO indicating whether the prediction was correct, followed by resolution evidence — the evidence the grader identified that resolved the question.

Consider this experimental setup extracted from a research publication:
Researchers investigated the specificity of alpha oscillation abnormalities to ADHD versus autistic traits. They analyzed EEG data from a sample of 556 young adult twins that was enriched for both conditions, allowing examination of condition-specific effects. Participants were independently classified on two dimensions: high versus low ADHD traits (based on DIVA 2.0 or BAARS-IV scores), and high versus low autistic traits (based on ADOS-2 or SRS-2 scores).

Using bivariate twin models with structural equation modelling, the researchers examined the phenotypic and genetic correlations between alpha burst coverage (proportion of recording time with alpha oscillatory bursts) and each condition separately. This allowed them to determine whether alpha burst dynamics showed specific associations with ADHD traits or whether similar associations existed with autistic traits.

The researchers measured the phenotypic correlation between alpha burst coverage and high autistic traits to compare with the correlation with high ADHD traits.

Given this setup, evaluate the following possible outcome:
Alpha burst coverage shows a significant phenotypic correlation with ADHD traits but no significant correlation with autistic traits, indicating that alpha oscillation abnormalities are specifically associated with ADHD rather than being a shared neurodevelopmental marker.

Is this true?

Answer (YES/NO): YES